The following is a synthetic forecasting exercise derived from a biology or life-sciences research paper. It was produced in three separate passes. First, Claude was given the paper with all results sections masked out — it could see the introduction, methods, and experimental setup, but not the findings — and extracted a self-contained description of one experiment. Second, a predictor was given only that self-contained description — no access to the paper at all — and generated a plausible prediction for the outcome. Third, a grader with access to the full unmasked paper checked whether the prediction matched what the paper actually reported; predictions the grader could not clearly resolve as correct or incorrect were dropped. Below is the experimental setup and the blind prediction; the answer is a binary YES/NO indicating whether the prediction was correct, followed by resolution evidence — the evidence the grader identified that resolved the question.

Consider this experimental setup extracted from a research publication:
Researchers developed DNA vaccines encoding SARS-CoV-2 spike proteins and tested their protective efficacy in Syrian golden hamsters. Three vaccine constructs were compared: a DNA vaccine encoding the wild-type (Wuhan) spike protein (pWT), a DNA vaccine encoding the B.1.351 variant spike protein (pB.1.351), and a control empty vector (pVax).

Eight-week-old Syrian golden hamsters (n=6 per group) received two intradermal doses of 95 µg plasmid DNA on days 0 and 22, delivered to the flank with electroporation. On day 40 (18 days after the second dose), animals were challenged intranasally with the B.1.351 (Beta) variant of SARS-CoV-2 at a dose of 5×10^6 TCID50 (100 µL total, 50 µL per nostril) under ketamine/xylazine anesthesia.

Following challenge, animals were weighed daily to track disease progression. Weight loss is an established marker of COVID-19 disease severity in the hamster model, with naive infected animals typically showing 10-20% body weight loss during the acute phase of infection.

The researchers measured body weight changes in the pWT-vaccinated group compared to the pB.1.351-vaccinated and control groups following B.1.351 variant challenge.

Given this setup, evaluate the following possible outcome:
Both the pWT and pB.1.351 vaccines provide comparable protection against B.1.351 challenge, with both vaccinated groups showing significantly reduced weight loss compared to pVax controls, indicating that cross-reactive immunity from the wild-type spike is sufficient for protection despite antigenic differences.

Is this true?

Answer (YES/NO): YES